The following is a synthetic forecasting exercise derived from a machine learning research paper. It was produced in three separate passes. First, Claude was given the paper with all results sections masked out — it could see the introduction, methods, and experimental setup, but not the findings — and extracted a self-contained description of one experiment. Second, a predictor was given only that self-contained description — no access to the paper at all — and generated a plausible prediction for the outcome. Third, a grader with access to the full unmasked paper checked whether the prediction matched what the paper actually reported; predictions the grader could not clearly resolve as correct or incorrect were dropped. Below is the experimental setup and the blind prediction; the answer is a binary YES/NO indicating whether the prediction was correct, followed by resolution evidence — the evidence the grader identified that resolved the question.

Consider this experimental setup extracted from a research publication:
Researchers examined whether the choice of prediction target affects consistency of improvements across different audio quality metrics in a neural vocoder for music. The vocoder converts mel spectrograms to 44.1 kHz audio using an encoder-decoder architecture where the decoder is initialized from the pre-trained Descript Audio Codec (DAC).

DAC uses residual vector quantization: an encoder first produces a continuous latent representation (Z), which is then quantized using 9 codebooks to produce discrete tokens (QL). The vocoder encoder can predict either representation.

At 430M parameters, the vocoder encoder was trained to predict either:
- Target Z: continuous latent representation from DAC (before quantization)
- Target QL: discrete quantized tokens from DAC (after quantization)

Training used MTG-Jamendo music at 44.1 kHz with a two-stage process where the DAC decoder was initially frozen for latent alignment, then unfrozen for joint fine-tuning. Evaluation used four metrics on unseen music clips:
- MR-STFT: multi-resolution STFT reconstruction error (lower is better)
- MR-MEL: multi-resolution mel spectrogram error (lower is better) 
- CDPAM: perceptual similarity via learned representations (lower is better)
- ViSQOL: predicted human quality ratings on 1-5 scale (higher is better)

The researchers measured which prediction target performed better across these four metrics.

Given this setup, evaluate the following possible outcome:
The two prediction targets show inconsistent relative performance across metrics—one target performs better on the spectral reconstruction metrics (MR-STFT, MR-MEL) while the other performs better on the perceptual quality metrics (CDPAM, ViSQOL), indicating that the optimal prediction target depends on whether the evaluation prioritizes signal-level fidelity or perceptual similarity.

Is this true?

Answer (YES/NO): NO